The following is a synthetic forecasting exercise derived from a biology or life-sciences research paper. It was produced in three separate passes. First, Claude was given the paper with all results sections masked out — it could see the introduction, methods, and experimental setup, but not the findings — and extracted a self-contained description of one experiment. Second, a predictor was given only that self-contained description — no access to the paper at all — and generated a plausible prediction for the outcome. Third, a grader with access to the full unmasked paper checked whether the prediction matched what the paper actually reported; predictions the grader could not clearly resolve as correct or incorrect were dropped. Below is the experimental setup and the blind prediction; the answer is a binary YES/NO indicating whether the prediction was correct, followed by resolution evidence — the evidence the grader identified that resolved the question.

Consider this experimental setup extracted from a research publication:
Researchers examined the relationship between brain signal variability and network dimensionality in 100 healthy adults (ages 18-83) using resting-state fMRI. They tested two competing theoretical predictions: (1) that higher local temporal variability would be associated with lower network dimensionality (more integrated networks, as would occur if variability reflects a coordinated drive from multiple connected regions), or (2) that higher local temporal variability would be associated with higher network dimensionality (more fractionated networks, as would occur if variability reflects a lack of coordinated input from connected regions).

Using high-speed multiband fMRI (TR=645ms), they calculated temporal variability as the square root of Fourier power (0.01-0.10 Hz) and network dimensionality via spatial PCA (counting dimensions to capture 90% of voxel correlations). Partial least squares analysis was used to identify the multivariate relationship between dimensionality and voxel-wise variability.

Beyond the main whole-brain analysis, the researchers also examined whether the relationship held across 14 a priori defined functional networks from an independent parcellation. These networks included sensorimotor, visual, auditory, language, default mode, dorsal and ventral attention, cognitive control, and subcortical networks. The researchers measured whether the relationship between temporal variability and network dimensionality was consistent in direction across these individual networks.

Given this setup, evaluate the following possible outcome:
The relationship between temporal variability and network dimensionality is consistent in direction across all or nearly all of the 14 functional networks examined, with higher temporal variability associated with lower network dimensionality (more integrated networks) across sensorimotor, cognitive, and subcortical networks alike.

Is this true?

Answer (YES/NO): YES